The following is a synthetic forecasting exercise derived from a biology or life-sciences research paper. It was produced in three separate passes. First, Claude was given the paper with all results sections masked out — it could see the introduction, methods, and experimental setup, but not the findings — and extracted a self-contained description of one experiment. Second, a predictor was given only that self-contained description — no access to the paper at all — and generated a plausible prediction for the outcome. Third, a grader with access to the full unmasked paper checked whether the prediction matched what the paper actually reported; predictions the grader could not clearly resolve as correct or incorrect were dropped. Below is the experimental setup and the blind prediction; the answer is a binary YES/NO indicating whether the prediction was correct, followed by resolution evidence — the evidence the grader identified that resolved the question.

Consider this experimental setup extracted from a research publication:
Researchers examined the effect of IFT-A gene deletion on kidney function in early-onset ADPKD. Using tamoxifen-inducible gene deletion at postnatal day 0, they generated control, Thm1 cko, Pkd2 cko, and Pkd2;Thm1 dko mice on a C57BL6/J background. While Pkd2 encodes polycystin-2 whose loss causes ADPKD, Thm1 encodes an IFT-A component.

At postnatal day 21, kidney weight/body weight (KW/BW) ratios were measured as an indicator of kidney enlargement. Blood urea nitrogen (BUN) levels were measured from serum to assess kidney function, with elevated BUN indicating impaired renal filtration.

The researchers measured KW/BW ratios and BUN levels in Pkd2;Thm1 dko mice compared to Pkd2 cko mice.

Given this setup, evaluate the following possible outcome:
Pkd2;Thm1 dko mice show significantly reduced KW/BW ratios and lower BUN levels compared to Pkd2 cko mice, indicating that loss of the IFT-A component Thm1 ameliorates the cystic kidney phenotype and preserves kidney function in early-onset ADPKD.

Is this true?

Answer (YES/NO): NO